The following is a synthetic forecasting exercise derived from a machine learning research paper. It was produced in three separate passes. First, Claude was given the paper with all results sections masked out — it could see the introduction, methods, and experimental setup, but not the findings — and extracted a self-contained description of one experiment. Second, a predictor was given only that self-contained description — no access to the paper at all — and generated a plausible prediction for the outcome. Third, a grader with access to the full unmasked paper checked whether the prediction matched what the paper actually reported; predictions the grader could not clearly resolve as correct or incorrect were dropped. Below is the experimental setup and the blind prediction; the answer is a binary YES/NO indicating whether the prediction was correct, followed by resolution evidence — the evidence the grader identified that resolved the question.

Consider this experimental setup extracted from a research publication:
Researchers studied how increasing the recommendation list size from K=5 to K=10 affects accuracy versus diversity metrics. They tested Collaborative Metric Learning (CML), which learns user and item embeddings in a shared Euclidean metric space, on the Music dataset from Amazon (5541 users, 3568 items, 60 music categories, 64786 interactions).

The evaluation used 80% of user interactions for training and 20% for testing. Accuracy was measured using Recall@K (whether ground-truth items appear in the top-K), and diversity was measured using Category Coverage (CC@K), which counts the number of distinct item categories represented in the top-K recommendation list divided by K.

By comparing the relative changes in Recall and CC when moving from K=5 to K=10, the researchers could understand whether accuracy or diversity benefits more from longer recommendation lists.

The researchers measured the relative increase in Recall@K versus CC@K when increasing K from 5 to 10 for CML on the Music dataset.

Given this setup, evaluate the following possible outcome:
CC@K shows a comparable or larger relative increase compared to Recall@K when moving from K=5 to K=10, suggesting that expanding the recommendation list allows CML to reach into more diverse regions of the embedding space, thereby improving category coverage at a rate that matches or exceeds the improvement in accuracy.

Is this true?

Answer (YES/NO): NO